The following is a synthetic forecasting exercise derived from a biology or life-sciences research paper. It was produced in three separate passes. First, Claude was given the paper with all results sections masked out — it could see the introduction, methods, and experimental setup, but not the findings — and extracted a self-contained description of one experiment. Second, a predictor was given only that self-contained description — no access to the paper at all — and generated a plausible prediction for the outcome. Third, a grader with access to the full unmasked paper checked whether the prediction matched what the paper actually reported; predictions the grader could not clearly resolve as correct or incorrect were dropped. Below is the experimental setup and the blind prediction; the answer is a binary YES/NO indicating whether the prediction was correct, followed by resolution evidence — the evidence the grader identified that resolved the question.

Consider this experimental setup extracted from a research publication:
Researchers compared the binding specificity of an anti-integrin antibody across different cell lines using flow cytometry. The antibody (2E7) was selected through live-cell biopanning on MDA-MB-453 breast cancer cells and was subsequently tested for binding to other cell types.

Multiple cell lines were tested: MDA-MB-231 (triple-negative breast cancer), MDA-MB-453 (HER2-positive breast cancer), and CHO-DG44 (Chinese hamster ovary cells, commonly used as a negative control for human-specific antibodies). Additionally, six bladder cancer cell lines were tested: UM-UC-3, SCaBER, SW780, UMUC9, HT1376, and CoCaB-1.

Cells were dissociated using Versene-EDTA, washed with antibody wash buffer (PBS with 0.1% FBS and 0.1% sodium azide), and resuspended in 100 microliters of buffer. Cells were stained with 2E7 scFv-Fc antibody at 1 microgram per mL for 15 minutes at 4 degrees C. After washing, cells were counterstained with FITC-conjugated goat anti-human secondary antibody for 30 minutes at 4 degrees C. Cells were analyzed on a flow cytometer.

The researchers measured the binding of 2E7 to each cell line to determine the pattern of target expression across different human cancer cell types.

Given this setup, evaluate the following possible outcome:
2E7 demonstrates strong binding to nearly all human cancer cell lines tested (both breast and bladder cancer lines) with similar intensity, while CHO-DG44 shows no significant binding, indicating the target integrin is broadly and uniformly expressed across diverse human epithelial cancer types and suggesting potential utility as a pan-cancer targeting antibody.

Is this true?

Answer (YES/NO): NO